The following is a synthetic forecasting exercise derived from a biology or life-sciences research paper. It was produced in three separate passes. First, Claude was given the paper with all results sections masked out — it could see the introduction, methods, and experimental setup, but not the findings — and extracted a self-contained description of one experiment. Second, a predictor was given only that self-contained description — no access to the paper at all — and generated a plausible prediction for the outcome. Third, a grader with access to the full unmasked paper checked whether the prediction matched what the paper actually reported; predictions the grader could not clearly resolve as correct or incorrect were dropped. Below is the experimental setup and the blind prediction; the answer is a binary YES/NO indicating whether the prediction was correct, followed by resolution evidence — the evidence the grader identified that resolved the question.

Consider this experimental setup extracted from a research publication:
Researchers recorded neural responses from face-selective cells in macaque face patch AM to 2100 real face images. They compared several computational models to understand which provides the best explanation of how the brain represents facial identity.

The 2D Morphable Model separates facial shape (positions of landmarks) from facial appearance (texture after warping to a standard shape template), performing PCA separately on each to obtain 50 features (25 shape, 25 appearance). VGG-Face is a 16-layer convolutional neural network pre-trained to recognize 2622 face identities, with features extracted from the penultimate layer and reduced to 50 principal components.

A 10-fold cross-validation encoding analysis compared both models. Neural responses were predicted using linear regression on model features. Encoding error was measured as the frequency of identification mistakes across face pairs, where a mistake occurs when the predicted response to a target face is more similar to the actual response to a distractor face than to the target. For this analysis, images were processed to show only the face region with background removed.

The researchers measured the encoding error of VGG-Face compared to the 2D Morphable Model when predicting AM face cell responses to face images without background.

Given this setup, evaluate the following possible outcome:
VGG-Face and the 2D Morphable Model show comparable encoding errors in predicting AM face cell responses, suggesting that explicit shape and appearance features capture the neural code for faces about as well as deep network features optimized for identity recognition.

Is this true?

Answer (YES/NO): NO